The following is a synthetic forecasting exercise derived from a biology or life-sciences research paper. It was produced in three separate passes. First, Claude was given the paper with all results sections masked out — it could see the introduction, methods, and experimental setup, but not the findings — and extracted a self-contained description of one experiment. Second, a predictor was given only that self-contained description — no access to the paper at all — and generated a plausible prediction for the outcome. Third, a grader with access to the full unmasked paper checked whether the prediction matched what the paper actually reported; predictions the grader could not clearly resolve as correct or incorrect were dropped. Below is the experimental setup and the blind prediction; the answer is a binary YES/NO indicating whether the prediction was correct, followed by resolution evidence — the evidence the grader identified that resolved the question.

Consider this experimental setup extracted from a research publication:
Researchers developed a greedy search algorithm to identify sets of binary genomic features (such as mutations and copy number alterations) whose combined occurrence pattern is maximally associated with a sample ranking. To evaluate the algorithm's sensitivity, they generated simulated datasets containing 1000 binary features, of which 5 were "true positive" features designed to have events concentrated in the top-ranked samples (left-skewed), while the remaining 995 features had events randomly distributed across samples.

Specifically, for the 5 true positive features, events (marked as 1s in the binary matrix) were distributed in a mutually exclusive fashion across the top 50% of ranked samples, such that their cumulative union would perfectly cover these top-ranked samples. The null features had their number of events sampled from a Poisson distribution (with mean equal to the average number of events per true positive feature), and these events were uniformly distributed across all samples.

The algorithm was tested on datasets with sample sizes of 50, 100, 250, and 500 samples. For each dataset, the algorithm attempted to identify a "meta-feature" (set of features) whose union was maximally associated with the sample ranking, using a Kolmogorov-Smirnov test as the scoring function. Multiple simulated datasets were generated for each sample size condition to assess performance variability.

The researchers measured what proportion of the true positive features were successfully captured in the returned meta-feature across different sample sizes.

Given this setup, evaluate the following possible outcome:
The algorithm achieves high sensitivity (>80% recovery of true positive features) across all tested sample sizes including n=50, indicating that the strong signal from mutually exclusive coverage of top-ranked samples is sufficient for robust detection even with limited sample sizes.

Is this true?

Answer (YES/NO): NO